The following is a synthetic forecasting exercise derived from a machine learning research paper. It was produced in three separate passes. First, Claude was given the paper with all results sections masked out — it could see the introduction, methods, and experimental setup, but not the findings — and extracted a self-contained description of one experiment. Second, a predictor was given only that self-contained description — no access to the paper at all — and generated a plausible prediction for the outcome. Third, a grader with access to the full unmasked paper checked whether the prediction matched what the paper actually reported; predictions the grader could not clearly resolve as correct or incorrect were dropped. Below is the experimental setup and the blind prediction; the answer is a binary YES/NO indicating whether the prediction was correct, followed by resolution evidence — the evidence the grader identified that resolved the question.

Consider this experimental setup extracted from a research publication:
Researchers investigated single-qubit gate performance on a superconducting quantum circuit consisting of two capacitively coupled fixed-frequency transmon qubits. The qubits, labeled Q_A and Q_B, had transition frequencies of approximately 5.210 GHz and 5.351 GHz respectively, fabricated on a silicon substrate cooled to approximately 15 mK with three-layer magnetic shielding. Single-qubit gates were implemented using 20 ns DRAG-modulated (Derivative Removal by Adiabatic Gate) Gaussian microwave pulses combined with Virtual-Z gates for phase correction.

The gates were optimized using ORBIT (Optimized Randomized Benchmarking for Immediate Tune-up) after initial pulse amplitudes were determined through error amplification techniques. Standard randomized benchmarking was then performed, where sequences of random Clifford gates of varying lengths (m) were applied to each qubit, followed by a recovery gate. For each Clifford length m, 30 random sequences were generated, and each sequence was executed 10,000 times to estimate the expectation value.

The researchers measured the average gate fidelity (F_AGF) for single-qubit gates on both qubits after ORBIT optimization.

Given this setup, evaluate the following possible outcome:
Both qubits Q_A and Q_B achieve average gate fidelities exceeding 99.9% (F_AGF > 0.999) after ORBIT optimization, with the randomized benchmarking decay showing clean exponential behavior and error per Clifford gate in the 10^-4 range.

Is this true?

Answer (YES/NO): NO